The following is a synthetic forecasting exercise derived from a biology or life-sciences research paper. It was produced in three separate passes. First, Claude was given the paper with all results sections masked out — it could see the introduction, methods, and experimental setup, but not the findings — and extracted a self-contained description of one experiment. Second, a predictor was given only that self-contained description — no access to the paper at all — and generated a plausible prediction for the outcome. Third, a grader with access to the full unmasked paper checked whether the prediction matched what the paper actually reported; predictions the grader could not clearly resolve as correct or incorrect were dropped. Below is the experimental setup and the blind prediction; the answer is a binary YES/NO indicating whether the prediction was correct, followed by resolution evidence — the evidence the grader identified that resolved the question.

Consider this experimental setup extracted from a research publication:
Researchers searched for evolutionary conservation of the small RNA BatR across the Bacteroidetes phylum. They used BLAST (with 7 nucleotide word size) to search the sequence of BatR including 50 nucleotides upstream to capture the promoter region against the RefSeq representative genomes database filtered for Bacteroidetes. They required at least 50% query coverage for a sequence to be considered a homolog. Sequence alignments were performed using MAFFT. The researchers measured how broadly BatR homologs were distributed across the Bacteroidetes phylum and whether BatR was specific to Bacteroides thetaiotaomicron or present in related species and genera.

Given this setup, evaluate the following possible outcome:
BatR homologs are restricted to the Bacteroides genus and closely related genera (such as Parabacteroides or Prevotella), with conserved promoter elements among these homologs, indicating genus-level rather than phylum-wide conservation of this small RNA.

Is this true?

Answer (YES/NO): NO